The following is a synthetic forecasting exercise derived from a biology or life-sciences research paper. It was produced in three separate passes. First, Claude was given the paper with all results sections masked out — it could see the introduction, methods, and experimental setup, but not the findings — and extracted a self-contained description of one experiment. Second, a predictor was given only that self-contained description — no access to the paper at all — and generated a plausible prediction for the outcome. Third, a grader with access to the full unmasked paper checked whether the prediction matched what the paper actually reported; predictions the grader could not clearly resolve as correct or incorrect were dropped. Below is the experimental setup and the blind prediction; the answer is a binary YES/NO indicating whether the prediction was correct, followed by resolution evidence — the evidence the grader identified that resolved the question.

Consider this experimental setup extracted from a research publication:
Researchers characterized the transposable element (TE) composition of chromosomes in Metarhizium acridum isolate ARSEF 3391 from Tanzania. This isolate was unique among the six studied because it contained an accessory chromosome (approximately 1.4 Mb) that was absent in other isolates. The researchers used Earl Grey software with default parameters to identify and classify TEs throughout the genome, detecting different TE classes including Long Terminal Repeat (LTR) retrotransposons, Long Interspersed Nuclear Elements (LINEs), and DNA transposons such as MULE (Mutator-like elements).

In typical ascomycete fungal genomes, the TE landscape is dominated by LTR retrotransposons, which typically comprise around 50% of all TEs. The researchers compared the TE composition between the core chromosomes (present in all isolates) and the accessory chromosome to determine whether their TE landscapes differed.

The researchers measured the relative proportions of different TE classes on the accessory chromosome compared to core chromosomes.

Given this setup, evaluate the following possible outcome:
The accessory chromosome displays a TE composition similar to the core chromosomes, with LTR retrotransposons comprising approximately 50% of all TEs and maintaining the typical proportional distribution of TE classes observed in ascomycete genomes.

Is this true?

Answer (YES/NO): NO